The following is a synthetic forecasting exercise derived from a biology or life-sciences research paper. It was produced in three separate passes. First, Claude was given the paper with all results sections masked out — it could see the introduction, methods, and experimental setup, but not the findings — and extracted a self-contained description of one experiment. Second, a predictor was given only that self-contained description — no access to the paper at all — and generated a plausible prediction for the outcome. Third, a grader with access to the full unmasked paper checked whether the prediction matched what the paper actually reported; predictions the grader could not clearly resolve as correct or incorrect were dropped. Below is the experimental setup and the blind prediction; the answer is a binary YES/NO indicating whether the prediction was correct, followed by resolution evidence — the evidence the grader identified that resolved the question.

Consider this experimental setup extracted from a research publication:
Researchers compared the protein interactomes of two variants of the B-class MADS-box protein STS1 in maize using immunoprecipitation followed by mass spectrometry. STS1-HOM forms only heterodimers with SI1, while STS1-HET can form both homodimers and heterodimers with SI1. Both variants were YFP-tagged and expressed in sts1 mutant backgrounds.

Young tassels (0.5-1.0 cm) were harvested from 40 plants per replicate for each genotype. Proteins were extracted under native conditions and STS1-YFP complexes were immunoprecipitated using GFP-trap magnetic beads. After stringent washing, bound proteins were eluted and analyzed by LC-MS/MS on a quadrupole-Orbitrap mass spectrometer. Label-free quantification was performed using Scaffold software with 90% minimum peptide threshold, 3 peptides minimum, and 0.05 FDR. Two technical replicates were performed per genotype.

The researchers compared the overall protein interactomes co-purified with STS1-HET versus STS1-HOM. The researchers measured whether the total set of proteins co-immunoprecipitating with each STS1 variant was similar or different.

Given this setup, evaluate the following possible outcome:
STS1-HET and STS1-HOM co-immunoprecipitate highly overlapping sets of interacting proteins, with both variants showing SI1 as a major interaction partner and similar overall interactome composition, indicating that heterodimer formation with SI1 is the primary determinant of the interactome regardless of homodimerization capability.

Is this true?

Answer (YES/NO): NO